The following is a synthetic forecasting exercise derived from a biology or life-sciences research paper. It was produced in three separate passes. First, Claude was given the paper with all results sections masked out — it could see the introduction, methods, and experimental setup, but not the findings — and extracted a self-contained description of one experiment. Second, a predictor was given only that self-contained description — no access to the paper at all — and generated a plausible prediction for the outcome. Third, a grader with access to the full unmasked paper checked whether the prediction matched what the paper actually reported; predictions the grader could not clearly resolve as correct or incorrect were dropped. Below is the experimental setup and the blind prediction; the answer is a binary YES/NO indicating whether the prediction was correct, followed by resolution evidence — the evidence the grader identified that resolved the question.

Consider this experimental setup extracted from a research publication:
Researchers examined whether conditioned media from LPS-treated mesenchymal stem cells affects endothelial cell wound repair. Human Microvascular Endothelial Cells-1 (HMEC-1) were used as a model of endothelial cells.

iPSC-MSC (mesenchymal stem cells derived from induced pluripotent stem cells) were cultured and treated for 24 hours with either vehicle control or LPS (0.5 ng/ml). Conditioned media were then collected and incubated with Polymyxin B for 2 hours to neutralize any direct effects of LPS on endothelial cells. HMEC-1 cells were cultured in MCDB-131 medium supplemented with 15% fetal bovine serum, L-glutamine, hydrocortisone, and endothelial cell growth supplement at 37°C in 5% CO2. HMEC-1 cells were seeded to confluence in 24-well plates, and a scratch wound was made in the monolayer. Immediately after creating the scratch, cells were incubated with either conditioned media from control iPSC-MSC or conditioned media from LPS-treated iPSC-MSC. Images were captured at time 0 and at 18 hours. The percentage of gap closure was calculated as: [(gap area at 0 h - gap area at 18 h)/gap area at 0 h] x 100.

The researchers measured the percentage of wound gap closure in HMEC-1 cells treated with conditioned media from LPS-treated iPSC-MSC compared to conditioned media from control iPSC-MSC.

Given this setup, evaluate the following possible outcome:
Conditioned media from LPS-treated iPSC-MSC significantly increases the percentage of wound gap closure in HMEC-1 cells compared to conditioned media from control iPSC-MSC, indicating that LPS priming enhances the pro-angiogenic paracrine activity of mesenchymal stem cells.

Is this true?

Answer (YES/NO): NO